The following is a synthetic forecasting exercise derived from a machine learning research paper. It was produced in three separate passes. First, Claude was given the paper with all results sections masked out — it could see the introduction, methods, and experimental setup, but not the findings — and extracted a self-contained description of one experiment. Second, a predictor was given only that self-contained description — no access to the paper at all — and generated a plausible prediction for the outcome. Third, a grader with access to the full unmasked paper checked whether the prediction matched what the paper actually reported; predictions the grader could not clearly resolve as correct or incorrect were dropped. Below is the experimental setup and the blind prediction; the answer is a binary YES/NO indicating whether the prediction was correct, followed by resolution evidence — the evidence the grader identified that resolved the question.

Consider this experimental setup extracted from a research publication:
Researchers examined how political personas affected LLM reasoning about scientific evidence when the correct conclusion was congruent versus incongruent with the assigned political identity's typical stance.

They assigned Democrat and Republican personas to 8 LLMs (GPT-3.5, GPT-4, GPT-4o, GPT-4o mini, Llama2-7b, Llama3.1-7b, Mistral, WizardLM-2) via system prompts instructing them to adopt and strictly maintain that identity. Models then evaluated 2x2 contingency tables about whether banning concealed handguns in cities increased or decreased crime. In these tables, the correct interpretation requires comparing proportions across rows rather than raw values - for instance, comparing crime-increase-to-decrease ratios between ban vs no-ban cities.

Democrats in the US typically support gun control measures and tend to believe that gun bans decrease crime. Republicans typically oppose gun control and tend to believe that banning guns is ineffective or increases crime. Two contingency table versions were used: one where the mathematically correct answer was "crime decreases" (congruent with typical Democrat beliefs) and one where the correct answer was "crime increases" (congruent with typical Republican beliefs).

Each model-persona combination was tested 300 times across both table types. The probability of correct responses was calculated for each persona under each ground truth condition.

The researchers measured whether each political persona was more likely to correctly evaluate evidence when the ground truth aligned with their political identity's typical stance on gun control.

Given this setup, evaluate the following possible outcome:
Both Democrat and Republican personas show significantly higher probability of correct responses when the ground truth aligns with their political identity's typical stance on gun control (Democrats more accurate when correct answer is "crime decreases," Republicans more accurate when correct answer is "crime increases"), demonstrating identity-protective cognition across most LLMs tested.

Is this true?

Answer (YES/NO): NO